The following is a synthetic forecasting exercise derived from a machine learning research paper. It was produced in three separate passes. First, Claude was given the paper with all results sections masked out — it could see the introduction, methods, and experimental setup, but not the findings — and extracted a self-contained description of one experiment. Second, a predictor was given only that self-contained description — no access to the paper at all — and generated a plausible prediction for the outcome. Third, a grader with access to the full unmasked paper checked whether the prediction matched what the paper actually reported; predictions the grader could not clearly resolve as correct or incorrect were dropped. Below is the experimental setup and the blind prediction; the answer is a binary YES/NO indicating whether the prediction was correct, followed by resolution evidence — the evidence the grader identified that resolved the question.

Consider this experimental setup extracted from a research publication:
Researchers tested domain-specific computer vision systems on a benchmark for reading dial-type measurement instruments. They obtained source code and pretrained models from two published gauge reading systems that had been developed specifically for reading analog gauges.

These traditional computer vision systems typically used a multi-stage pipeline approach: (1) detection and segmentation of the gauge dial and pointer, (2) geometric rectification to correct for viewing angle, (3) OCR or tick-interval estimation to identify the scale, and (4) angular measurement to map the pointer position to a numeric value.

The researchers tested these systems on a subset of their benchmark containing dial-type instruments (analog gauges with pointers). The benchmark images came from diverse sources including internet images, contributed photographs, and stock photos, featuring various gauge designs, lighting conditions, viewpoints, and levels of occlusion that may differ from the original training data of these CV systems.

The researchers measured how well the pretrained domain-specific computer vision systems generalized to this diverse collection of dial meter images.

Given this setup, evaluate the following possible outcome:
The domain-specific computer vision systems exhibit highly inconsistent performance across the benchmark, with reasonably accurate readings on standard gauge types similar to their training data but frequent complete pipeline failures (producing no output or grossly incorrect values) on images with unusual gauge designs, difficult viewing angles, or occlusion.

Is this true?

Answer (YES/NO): NO